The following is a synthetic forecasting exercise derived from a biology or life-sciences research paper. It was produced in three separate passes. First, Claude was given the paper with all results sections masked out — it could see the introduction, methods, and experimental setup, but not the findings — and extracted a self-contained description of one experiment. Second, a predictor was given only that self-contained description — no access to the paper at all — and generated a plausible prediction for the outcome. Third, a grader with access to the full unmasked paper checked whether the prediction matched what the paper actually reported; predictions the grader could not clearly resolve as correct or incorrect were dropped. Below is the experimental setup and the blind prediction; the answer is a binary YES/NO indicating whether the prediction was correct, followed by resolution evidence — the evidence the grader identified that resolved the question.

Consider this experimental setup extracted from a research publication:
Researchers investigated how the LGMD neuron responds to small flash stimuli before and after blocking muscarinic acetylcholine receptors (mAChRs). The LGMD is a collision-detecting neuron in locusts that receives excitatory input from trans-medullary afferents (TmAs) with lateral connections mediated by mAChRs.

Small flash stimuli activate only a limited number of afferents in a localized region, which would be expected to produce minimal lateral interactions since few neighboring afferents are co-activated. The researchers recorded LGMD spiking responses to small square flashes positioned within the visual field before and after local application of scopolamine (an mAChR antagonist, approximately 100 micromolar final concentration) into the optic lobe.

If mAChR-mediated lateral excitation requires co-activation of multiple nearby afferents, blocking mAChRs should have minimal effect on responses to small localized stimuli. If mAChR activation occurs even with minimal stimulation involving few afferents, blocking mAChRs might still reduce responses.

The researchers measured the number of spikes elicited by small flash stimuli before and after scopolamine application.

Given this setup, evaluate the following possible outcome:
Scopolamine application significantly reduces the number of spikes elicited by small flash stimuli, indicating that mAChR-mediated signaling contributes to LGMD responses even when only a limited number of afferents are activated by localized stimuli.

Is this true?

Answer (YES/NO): YES